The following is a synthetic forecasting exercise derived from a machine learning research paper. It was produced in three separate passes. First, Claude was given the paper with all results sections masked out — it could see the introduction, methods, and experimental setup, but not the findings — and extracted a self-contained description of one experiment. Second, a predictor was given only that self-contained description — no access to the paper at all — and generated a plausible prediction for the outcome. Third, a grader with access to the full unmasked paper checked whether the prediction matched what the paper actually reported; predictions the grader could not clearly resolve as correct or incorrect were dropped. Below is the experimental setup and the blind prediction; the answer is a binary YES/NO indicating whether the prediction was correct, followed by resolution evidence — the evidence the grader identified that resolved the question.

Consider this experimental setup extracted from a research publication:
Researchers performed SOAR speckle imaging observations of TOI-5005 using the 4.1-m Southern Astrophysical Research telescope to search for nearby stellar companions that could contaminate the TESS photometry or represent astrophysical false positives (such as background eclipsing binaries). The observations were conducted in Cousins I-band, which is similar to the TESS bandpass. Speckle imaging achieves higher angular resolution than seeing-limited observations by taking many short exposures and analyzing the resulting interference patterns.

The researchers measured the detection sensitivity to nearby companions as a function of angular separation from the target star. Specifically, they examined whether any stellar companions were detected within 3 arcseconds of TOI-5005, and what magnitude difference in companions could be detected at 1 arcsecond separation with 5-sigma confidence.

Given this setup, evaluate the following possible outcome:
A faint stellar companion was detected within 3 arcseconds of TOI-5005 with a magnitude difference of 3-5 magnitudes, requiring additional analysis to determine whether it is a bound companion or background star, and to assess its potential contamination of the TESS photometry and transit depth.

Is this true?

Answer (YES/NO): NO